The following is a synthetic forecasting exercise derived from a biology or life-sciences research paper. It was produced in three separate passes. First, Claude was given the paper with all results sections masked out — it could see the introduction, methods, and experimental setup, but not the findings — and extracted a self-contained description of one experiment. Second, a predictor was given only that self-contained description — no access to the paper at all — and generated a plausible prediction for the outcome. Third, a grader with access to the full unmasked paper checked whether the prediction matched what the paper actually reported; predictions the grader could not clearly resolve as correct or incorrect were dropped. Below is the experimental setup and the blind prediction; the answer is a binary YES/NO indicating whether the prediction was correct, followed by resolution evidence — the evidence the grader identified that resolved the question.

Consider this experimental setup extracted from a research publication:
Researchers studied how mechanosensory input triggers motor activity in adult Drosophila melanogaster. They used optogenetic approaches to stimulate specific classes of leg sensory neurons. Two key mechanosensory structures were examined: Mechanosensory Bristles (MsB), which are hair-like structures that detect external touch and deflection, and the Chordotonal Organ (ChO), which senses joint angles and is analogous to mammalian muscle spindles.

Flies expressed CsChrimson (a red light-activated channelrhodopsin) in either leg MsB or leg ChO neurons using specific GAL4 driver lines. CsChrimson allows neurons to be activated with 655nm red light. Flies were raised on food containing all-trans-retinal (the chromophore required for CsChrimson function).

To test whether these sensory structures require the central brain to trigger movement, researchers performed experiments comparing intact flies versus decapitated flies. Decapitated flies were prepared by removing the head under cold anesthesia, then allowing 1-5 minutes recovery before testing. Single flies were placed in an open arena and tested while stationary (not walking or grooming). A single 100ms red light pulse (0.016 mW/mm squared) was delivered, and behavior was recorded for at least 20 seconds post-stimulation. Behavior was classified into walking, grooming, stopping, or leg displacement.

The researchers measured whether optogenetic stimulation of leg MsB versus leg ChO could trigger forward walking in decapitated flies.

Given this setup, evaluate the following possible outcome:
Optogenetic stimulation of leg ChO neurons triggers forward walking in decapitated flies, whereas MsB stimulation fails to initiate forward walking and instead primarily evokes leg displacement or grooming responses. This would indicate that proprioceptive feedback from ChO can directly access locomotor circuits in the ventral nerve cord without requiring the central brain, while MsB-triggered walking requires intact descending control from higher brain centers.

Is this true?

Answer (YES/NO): NO